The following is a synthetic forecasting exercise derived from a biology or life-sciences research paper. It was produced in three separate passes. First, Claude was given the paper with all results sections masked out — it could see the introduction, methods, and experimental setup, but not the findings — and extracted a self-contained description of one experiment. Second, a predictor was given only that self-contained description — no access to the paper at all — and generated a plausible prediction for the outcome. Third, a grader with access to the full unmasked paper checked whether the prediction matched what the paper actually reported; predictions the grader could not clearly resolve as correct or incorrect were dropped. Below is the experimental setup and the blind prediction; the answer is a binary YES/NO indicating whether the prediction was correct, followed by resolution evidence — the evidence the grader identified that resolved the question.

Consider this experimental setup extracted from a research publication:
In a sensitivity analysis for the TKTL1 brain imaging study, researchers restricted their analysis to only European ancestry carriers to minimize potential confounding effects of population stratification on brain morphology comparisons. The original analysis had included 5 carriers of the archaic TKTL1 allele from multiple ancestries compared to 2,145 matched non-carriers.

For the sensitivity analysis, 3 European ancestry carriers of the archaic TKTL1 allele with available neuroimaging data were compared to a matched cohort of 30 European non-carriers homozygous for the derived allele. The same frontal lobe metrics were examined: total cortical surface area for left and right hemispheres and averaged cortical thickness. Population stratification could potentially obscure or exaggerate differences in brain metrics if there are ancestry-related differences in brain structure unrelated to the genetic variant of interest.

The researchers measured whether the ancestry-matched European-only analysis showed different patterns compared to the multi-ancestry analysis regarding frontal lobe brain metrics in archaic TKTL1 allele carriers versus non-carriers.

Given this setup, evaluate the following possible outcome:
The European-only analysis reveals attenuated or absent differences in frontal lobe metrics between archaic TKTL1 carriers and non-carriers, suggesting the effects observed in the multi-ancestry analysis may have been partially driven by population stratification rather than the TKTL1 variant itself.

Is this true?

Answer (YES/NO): NO